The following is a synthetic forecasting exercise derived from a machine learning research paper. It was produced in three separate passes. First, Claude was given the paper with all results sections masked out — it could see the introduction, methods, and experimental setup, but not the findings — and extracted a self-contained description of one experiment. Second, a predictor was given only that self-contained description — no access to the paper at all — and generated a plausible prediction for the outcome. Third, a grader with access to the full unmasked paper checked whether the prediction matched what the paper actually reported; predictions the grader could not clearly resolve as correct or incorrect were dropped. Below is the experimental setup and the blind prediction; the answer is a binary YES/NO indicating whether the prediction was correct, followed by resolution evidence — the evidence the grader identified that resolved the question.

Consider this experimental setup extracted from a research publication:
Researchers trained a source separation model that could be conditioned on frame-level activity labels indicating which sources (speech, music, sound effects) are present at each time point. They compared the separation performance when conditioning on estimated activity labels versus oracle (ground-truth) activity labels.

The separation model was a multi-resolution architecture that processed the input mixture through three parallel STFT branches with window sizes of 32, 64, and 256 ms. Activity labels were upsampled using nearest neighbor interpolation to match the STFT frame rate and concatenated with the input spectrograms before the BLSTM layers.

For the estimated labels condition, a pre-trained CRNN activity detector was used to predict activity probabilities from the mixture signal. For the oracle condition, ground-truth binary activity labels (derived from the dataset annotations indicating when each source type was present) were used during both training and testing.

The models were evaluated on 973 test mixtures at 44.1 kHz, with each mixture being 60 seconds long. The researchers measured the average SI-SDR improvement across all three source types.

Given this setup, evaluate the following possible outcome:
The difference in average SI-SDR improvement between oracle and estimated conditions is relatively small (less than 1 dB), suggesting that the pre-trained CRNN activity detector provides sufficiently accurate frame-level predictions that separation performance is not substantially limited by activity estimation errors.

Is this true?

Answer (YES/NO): YES